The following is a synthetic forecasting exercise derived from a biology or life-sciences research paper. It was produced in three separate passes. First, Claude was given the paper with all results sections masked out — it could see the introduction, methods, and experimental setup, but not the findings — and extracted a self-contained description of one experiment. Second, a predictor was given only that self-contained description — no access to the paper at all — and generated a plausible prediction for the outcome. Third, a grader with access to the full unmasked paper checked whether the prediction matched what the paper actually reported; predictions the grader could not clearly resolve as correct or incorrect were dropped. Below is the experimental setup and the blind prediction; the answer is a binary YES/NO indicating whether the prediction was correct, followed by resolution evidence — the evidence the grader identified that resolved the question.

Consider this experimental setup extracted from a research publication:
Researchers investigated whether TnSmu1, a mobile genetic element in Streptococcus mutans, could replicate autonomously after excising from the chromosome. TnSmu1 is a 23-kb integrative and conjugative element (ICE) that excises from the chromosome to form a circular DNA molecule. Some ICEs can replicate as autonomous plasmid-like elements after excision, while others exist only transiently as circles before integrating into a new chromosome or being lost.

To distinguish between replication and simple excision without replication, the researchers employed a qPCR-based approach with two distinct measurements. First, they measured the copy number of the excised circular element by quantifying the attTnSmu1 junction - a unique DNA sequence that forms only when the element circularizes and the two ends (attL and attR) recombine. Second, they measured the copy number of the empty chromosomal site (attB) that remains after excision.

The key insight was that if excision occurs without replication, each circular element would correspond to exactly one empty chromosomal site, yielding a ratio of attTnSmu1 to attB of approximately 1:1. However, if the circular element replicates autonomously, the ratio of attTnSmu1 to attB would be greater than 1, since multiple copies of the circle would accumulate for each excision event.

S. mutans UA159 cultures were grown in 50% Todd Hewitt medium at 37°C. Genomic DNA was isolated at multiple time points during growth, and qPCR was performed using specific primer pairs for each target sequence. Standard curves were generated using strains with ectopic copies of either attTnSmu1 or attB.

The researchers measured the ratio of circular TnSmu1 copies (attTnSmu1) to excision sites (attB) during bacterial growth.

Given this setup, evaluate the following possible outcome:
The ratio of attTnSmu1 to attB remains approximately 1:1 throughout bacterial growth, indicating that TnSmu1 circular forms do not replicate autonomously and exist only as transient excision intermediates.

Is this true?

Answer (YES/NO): NO